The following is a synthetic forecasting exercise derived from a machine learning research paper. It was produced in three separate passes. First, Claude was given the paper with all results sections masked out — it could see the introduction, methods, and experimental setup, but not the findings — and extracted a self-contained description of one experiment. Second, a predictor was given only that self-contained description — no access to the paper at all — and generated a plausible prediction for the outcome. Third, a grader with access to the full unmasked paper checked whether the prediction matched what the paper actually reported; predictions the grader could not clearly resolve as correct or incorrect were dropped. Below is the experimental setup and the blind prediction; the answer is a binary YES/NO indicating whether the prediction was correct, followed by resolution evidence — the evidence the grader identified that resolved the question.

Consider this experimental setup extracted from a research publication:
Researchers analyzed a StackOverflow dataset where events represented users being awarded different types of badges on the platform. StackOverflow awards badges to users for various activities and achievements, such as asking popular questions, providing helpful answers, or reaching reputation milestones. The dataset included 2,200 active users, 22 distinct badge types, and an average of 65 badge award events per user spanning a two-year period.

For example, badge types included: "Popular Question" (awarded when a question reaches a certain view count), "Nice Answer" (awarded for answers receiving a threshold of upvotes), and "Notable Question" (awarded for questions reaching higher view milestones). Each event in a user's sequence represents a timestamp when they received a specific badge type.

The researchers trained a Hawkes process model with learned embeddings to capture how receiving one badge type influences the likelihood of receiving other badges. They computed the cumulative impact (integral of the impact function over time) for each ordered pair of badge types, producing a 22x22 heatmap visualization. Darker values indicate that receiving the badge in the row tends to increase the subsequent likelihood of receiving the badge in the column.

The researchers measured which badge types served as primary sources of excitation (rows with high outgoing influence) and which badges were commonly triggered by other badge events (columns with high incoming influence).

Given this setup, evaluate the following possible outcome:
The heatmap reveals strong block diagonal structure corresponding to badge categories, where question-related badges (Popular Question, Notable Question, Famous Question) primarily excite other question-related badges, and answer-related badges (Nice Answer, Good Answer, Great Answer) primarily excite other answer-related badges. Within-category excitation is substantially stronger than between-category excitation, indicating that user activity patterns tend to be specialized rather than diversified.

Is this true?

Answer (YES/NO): NO